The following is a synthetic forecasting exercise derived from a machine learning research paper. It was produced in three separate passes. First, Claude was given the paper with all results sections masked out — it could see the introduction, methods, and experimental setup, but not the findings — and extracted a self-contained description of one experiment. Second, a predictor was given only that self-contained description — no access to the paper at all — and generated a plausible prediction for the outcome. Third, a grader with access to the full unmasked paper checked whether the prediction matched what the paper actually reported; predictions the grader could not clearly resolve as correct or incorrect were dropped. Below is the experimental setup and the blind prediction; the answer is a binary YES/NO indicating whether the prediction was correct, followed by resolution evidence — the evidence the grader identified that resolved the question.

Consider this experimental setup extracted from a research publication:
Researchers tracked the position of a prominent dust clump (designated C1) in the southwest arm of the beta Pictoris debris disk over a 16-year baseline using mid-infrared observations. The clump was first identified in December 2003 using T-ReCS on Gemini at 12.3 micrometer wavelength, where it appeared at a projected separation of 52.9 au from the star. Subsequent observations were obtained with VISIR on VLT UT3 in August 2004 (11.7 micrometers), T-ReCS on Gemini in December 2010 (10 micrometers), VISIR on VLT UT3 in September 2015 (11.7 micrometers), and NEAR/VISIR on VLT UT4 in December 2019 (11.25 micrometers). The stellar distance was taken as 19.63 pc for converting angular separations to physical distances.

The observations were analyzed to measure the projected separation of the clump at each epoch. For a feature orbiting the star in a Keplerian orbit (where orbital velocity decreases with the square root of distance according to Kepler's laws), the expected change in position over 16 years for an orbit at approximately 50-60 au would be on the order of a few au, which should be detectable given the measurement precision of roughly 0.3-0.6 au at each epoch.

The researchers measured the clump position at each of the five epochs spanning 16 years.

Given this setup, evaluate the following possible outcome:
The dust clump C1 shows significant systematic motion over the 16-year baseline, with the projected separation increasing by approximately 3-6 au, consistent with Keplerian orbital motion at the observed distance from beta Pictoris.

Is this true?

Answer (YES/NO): YES